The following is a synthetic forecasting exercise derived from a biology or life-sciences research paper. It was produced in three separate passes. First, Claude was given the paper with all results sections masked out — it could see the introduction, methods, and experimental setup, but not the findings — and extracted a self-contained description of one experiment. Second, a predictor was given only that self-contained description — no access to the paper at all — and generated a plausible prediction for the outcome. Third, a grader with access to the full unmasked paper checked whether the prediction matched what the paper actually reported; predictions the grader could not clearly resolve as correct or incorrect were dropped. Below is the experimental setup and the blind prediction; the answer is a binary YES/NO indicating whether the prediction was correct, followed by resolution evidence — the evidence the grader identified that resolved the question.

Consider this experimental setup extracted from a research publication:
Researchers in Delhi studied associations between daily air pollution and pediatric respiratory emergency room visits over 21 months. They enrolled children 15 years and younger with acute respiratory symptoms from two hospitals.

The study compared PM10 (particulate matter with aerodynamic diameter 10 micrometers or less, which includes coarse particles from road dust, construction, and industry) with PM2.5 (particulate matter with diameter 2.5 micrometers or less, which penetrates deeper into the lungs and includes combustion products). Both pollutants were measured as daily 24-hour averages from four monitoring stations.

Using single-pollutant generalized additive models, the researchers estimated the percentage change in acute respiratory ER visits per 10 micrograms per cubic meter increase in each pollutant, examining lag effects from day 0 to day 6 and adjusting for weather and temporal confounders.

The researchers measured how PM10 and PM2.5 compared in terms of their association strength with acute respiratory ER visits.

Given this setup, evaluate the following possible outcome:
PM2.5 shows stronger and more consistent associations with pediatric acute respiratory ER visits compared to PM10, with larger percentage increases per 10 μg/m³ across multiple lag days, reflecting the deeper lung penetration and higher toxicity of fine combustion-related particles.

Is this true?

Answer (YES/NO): NO